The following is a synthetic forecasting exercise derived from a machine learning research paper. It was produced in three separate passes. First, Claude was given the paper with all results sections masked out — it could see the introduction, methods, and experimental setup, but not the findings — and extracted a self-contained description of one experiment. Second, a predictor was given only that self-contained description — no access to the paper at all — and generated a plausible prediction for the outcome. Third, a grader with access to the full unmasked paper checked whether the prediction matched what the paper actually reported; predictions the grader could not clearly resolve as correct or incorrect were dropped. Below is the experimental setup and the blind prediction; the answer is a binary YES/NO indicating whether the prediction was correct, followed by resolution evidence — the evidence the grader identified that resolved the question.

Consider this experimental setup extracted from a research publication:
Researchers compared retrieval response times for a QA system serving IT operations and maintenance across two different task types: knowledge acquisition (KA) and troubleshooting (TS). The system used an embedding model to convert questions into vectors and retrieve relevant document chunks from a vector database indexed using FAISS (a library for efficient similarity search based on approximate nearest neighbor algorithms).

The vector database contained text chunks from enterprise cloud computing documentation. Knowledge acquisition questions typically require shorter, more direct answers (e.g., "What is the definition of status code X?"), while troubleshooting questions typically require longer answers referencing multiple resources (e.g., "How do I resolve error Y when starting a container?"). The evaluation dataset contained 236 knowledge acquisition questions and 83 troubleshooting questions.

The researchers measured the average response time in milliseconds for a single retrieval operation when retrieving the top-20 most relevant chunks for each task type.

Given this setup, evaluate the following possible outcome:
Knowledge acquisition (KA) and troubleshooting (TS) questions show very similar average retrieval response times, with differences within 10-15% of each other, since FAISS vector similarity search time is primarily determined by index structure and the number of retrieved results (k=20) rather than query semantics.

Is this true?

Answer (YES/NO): NO